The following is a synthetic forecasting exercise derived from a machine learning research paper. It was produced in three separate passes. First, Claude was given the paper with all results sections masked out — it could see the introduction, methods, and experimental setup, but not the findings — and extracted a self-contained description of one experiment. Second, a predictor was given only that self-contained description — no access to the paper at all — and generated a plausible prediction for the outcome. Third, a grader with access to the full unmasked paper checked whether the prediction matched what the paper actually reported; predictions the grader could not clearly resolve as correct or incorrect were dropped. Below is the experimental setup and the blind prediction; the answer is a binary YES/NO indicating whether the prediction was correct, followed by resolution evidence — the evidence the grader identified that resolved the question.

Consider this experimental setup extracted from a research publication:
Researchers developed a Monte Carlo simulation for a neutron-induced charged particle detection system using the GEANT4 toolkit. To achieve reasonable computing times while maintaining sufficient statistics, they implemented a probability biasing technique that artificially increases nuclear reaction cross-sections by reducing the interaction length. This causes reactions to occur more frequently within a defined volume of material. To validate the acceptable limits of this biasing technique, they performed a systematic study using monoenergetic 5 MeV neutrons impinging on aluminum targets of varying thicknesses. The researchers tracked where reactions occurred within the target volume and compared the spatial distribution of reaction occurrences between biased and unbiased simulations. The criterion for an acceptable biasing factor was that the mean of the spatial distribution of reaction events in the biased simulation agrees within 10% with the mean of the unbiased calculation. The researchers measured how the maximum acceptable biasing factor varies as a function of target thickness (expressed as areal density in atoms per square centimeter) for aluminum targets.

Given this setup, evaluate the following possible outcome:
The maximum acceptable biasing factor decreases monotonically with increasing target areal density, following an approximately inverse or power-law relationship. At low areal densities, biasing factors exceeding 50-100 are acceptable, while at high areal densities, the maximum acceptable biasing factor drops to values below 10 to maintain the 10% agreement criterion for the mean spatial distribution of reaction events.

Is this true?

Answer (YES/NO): NO